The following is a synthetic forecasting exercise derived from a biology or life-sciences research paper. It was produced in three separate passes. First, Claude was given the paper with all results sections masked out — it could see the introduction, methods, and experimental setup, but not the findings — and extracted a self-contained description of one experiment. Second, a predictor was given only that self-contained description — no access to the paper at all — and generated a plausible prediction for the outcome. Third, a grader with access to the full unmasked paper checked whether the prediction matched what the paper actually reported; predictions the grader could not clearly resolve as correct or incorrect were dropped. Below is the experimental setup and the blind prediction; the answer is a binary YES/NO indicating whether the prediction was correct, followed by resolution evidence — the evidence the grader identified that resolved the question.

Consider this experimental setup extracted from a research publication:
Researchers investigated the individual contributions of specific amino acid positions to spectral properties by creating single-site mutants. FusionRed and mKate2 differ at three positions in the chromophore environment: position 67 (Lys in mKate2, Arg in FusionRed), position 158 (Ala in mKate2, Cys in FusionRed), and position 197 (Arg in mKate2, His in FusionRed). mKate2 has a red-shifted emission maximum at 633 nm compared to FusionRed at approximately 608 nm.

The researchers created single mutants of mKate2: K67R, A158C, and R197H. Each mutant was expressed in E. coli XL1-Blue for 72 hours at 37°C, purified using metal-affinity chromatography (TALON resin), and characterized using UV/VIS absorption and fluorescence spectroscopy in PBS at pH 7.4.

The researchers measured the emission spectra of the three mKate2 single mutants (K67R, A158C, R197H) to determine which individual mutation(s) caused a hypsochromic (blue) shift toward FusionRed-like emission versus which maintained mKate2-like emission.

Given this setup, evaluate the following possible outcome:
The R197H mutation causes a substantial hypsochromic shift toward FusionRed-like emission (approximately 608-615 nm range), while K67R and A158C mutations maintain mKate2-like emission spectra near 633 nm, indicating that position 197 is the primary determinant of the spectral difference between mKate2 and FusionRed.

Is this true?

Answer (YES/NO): NO